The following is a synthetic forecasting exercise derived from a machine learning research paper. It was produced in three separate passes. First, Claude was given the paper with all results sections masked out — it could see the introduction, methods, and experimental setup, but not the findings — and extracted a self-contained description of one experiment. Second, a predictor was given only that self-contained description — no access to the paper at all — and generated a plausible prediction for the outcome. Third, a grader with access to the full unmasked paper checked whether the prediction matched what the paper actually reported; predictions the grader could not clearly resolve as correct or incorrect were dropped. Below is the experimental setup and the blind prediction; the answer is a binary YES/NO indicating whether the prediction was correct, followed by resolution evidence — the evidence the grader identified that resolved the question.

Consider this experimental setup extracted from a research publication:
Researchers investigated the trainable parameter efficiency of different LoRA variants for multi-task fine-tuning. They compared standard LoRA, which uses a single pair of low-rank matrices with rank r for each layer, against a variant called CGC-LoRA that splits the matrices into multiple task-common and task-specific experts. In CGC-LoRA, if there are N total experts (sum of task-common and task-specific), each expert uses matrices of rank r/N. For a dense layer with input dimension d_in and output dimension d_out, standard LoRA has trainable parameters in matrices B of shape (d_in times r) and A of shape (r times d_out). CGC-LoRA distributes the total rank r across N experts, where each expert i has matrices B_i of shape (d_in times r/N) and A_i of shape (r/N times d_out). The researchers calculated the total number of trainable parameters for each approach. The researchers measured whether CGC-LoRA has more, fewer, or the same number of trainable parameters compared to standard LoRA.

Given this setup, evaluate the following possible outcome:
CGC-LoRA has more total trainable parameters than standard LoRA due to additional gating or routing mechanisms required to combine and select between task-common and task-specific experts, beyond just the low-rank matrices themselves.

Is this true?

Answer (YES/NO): YES